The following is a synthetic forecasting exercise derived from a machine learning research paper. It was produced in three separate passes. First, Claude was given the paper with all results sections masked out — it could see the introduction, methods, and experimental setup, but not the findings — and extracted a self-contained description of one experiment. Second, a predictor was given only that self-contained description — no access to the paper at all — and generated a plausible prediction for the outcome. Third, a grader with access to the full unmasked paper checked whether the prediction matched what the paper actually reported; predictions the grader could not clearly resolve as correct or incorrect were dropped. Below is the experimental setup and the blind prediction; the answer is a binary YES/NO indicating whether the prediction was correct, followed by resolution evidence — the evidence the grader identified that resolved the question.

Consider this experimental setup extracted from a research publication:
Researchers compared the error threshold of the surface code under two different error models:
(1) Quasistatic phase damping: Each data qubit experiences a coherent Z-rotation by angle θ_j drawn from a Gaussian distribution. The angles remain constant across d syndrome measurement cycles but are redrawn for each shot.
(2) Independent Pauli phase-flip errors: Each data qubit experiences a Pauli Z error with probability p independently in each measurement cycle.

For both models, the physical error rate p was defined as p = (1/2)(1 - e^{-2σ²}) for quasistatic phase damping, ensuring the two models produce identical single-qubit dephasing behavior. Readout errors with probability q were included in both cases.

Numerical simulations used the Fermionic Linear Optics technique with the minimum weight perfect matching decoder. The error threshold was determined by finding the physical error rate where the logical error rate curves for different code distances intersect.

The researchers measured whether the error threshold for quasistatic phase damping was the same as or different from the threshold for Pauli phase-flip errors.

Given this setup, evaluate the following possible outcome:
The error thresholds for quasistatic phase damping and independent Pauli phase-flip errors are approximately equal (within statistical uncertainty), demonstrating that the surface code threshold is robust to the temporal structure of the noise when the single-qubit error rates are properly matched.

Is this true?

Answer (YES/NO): YES